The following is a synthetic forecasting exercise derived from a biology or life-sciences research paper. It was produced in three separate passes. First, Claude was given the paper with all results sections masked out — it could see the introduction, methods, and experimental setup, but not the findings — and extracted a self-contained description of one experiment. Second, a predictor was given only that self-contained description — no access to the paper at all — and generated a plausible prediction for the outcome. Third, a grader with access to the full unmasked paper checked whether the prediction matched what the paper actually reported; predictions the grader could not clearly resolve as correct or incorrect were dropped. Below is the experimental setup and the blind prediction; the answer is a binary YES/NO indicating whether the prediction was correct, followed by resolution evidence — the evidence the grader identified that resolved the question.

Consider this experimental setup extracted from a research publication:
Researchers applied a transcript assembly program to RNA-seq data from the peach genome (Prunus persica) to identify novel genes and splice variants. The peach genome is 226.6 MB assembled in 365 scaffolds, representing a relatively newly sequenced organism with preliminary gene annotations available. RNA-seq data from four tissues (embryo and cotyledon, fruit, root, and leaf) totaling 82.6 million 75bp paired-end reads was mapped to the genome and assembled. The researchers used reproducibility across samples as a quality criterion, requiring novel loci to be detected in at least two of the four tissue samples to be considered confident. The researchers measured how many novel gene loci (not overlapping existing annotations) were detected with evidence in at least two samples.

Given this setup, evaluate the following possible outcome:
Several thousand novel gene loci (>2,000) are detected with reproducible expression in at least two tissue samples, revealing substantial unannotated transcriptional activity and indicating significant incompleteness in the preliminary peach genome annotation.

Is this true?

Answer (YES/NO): NO